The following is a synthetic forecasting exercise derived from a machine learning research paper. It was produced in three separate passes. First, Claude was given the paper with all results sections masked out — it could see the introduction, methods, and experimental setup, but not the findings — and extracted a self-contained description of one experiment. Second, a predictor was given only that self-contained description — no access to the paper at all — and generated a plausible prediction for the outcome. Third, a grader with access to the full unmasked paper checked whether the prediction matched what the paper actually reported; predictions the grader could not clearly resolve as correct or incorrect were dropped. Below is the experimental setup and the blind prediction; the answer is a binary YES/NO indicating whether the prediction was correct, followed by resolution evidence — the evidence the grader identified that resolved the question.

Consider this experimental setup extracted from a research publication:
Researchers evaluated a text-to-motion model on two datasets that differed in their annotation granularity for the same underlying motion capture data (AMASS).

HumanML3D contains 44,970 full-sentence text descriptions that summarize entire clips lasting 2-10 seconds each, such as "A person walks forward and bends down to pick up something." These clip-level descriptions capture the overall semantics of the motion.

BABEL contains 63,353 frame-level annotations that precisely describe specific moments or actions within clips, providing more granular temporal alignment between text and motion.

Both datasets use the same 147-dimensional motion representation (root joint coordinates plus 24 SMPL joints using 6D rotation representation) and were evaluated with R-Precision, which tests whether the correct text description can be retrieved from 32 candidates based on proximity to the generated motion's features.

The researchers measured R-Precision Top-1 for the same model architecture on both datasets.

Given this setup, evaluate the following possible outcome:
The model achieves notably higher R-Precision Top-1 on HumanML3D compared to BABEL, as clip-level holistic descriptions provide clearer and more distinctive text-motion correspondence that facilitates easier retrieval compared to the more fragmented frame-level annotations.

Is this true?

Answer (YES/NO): NO